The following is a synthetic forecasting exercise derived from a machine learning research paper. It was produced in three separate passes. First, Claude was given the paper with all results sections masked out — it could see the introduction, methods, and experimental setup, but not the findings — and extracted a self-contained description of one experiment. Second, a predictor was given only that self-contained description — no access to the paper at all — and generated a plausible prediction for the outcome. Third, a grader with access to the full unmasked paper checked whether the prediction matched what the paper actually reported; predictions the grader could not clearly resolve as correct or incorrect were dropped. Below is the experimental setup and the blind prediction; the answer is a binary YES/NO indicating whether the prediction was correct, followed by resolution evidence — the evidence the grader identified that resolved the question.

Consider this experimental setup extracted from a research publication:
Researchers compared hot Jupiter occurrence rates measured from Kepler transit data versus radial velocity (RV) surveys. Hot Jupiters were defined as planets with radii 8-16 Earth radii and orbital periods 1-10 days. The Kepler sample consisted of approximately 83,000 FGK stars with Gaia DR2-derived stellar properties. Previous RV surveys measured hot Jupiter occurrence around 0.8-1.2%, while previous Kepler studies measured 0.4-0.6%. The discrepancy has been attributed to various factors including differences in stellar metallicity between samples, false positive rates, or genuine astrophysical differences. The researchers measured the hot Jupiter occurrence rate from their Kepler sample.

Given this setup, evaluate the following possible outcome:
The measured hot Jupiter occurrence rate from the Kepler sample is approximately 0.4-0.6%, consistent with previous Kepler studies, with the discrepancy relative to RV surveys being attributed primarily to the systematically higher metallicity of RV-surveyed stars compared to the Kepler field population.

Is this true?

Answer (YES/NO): NO